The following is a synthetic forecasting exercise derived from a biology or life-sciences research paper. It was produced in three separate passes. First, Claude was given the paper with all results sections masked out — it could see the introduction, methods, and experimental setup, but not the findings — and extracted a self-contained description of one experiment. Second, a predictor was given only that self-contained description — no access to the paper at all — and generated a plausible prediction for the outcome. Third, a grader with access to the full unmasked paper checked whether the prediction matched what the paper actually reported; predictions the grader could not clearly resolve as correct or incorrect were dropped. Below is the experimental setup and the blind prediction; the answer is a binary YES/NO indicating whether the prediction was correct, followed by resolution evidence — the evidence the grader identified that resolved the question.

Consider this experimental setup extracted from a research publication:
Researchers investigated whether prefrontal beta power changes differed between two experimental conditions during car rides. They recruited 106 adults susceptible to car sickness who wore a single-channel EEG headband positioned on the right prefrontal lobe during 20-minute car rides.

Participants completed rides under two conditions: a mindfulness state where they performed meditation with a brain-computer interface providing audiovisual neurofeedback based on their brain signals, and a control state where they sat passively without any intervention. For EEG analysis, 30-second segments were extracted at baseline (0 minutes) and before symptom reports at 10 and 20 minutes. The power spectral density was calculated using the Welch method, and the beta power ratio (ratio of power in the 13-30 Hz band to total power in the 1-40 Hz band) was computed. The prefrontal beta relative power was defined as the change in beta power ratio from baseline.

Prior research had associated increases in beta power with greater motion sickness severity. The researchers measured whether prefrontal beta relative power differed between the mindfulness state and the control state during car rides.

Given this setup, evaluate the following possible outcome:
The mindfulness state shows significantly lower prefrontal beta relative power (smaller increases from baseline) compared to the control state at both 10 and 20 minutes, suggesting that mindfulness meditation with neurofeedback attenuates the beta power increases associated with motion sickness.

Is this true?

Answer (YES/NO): NO